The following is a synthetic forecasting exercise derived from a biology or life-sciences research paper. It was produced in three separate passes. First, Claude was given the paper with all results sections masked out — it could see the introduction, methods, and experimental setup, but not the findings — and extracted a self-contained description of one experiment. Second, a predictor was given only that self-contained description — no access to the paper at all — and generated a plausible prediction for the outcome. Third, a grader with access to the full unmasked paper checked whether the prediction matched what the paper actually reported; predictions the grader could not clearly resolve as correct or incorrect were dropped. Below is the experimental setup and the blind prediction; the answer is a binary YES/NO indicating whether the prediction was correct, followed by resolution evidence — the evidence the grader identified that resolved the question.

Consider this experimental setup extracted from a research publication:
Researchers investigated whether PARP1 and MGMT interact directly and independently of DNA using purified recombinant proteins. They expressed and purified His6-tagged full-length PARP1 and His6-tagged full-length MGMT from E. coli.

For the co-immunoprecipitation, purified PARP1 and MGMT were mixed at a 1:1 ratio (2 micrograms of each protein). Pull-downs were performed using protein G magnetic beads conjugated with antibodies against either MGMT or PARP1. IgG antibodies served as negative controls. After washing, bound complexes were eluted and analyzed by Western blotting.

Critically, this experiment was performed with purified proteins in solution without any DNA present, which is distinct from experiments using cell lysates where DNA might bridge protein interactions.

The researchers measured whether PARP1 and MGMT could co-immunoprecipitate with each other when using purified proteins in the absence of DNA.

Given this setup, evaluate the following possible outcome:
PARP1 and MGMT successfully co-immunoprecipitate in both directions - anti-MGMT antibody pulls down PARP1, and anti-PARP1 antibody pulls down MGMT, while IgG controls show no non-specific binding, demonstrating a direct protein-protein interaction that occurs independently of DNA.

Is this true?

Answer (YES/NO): NO